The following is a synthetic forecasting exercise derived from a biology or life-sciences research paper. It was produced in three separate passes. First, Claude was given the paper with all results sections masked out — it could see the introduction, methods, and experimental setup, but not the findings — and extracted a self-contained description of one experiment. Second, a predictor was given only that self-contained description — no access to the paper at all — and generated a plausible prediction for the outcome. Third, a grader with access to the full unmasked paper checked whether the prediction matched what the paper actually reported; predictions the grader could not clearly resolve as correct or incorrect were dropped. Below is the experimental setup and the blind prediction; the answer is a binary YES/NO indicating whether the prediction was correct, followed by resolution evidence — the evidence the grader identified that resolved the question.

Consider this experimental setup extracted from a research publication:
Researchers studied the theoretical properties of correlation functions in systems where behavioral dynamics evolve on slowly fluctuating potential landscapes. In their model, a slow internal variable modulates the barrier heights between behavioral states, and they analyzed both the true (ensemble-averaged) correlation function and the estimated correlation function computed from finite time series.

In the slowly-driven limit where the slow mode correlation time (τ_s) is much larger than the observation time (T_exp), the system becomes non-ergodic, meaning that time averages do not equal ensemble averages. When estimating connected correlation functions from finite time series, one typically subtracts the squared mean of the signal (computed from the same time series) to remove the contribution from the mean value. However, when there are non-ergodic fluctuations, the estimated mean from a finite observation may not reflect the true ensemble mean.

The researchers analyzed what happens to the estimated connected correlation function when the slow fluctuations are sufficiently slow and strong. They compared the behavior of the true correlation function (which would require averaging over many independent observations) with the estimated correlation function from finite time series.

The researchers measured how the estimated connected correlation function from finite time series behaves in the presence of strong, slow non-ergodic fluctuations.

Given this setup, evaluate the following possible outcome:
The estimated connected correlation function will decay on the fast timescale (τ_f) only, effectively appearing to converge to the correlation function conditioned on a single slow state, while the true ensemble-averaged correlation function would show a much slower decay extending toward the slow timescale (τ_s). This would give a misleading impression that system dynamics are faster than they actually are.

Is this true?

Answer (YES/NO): NO